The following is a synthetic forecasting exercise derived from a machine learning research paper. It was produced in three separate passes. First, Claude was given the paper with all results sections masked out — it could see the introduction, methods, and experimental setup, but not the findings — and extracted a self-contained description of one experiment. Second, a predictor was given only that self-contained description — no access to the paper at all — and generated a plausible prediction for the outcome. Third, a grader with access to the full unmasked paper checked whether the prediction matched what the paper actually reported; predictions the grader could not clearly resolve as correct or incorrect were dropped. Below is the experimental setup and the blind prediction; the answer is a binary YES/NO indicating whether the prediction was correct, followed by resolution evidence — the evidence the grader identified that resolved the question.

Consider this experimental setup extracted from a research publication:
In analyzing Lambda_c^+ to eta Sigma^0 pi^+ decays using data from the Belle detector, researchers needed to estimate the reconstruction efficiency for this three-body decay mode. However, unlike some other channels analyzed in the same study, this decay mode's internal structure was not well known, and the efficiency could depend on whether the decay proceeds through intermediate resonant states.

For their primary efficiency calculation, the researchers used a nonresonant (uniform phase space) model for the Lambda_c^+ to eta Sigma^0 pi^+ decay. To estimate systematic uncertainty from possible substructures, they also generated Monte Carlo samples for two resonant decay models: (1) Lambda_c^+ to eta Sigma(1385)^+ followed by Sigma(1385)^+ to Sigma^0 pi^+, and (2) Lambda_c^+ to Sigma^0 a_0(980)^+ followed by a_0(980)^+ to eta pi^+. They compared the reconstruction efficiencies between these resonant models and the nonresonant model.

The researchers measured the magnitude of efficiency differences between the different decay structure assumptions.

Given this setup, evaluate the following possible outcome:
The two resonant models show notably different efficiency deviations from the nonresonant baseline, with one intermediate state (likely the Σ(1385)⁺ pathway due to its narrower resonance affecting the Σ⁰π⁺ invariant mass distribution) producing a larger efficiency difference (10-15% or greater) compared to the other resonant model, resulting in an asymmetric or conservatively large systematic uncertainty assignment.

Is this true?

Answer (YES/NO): NO